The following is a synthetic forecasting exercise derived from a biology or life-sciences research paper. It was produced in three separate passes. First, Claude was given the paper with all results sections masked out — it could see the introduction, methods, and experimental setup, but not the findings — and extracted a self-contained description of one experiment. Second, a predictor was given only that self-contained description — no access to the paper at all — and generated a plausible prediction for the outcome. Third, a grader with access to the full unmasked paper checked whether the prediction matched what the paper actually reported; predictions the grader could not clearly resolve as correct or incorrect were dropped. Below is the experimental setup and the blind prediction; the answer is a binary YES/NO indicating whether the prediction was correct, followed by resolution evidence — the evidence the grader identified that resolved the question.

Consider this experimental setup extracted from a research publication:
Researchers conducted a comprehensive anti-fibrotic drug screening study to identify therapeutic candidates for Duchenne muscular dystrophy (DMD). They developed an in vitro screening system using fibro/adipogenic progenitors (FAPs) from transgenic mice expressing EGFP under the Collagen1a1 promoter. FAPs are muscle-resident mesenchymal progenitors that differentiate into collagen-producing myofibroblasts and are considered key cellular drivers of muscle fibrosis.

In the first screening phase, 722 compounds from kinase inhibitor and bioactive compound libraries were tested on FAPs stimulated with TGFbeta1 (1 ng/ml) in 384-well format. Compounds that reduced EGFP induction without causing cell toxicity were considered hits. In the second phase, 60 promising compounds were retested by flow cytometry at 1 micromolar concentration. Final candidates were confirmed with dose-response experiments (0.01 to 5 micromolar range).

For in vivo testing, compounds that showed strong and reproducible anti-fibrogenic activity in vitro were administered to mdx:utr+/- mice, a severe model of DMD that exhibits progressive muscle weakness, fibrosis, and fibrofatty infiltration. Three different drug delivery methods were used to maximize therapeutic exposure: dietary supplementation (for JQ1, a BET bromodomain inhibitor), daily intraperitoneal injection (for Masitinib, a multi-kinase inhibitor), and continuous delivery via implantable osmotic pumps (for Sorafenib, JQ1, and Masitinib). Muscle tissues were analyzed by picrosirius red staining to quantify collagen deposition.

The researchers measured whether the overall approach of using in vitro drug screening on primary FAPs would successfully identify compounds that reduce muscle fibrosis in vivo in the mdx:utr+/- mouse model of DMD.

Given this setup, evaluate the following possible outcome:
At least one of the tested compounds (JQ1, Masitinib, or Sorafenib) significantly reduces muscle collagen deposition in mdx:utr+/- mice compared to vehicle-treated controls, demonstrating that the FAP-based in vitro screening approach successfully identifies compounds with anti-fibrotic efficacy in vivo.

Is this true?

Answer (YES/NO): NO